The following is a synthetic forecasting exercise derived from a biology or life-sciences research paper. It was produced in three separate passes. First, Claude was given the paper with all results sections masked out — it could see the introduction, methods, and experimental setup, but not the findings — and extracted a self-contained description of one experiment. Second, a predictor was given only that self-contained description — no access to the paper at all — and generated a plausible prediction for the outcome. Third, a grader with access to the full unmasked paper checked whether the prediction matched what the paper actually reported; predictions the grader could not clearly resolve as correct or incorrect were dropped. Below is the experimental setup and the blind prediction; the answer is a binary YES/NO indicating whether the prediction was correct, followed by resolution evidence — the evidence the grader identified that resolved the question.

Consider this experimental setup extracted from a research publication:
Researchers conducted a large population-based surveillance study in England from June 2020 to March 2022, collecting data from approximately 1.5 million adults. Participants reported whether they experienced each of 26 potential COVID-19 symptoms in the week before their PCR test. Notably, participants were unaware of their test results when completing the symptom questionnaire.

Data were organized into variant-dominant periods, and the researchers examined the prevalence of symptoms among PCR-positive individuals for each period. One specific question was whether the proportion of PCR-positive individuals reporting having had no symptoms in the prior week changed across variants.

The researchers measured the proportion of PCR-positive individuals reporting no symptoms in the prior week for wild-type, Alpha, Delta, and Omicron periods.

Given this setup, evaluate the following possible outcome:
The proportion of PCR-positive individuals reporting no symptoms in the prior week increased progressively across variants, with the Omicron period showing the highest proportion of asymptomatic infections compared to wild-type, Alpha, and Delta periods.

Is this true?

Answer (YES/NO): NO